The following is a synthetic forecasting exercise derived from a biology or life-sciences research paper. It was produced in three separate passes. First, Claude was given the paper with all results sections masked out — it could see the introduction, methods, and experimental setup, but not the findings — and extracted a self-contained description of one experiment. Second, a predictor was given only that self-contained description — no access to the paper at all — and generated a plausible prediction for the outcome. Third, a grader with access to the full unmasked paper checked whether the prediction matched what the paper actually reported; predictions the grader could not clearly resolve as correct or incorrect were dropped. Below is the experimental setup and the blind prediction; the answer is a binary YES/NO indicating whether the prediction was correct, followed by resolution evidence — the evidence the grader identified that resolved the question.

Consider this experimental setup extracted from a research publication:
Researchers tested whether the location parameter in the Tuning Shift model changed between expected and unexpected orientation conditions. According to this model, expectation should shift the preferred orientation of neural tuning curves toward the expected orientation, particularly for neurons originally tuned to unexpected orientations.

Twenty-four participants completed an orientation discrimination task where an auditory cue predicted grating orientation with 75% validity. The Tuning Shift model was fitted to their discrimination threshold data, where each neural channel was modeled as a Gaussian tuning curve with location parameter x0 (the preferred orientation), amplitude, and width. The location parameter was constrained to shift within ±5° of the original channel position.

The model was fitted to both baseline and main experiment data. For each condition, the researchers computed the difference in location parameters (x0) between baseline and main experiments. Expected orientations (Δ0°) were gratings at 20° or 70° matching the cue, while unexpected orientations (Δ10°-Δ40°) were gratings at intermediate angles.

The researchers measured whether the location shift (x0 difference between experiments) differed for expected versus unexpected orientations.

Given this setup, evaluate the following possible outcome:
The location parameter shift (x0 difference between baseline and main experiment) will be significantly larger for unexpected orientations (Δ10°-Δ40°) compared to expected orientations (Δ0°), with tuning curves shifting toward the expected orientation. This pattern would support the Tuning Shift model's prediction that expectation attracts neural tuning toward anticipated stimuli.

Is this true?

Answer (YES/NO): YES